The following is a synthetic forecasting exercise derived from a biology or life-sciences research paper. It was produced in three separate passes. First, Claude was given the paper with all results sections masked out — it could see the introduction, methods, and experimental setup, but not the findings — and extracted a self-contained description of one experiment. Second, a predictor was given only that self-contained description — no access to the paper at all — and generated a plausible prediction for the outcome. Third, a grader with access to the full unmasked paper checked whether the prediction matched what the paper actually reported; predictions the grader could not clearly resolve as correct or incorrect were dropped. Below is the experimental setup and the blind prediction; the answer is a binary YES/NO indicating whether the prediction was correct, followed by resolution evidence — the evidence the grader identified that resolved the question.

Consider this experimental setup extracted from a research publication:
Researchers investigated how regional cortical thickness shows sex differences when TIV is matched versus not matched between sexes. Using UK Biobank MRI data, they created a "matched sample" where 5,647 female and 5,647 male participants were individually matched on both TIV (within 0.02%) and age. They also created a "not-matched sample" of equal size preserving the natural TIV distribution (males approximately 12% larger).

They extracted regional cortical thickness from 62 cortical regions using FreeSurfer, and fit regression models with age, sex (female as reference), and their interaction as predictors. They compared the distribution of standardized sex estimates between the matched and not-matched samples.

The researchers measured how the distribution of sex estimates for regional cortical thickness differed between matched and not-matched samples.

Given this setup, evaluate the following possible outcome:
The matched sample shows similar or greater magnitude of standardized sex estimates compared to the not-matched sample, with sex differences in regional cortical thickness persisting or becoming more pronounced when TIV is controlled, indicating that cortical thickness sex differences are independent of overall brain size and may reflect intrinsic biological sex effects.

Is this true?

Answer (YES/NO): NO